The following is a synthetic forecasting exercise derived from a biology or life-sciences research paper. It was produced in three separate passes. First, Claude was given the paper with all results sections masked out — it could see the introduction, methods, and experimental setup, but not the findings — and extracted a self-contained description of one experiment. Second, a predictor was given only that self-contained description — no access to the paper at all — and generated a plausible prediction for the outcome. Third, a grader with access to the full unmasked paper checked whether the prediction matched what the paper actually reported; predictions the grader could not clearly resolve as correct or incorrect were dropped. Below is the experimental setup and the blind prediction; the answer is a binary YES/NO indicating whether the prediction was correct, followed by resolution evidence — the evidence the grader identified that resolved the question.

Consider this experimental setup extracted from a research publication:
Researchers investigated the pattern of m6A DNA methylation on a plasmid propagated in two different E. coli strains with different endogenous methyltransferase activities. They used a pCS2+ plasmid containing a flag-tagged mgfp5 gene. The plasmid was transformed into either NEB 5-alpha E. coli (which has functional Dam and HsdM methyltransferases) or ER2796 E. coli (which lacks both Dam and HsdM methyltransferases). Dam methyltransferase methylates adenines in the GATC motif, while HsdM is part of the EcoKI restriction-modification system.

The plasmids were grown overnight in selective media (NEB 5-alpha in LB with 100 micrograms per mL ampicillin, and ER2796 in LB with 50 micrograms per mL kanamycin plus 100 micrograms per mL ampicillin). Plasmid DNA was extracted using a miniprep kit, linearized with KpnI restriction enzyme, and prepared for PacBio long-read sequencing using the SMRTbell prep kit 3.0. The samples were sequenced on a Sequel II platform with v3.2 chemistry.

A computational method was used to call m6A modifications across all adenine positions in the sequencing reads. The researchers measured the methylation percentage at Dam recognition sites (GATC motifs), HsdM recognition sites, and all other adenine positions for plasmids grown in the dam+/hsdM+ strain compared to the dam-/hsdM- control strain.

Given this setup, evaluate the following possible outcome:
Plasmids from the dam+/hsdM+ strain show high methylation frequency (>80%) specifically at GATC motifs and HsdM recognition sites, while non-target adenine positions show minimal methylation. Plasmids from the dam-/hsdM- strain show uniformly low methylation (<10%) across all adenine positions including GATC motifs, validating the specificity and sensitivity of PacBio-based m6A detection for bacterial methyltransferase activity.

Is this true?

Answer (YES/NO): YES